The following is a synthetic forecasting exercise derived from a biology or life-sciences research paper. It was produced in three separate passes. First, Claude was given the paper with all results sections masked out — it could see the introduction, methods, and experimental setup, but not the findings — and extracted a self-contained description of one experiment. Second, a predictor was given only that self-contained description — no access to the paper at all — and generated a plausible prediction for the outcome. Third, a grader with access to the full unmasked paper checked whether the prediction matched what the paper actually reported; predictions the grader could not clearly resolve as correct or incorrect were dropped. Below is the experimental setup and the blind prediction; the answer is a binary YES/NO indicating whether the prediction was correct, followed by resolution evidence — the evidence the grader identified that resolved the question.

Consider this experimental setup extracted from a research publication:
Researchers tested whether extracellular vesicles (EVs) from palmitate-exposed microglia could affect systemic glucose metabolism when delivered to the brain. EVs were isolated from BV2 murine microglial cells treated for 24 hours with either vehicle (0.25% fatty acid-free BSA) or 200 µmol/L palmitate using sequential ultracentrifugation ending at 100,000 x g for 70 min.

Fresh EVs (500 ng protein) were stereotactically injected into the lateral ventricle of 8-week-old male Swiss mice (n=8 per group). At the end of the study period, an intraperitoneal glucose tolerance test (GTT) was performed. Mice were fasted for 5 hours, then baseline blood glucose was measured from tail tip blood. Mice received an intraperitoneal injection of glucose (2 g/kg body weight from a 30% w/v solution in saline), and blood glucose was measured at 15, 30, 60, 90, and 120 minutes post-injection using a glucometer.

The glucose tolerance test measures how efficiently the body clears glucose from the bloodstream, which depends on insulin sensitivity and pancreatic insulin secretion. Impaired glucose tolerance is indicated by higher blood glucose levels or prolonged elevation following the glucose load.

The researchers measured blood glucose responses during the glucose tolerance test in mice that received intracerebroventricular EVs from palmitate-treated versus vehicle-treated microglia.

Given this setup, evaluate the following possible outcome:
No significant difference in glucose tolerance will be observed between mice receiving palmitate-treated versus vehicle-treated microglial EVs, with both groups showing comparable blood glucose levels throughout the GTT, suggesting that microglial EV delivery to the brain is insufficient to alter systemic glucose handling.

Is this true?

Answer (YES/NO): NO